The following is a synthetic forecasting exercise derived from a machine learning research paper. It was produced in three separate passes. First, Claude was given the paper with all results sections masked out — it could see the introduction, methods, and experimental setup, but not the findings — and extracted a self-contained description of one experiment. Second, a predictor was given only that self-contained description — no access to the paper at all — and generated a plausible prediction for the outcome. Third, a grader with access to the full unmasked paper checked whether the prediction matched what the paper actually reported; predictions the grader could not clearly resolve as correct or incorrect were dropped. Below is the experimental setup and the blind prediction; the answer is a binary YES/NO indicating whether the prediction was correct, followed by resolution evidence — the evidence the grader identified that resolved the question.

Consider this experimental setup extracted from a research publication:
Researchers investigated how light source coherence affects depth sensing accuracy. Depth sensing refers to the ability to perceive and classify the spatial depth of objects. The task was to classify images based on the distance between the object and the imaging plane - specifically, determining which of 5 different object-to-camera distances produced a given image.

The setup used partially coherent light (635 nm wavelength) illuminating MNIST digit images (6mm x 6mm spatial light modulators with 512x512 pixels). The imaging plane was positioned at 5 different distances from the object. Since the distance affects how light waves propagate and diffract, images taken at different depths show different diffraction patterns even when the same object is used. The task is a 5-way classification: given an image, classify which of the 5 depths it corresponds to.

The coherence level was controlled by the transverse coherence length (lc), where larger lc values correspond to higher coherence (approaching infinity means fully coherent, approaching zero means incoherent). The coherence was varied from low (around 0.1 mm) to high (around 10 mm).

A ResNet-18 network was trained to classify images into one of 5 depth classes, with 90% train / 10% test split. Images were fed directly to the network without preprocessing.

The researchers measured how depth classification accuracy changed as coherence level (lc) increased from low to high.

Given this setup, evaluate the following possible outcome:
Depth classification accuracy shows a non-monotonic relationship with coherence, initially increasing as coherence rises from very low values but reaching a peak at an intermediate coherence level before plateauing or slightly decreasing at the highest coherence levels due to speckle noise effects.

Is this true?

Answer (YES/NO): NO